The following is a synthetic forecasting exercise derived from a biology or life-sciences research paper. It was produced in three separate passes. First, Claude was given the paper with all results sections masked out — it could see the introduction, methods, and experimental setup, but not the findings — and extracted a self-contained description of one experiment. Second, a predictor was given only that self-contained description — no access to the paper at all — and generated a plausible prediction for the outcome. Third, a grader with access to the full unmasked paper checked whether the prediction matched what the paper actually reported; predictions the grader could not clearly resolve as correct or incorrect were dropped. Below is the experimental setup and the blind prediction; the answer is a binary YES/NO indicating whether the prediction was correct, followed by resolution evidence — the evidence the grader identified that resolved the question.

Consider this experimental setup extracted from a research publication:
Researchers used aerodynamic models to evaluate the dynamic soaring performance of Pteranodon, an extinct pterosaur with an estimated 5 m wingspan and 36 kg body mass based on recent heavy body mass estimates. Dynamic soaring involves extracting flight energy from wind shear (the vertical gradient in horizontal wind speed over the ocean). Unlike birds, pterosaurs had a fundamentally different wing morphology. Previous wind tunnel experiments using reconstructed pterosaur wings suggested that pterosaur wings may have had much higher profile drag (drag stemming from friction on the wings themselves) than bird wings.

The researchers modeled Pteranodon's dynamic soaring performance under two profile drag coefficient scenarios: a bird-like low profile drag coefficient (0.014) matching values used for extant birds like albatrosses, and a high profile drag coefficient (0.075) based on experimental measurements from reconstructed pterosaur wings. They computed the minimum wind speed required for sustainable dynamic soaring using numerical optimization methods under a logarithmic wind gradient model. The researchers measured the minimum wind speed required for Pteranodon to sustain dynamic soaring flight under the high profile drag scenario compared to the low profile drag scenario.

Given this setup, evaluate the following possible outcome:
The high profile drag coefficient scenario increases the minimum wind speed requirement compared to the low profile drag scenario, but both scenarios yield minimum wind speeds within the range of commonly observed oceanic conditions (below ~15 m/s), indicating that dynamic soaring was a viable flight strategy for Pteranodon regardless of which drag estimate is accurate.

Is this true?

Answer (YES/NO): NO